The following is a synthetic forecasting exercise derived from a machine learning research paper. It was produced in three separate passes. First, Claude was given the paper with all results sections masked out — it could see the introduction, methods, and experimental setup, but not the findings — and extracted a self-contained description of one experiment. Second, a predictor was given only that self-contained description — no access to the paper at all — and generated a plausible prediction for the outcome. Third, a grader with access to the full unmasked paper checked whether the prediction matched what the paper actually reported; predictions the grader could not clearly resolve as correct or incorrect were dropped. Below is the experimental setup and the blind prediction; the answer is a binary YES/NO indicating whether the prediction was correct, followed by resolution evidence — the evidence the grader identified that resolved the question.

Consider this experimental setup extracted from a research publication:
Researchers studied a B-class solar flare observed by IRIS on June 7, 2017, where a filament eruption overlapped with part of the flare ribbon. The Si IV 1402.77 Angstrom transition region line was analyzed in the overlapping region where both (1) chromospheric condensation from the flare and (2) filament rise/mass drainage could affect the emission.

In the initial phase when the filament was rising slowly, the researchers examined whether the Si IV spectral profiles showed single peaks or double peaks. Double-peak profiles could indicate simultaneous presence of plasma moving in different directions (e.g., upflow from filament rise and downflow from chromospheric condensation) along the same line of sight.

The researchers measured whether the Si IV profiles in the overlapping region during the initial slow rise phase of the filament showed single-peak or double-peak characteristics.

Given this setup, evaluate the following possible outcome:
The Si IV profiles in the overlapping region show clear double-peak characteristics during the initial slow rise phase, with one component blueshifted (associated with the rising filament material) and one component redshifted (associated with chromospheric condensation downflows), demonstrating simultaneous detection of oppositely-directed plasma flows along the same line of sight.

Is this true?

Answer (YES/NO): YES